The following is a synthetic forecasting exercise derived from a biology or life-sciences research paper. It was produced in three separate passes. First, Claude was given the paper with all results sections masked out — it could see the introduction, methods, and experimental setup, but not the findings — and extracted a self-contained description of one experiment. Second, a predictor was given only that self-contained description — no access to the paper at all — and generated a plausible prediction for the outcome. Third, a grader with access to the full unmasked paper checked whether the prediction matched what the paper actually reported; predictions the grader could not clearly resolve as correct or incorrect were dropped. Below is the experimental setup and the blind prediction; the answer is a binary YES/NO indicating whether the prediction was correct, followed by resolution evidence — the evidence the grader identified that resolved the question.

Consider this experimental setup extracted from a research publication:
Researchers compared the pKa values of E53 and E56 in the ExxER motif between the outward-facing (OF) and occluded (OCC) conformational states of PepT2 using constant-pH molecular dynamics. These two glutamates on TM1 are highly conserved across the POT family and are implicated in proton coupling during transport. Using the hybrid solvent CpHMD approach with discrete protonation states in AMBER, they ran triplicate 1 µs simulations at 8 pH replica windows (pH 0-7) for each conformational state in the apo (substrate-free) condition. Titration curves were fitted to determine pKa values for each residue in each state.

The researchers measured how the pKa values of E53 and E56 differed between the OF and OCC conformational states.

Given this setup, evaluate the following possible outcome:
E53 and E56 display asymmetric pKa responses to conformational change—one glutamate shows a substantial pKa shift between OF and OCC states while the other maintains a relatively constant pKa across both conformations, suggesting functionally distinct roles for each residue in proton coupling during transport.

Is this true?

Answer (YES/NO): NO